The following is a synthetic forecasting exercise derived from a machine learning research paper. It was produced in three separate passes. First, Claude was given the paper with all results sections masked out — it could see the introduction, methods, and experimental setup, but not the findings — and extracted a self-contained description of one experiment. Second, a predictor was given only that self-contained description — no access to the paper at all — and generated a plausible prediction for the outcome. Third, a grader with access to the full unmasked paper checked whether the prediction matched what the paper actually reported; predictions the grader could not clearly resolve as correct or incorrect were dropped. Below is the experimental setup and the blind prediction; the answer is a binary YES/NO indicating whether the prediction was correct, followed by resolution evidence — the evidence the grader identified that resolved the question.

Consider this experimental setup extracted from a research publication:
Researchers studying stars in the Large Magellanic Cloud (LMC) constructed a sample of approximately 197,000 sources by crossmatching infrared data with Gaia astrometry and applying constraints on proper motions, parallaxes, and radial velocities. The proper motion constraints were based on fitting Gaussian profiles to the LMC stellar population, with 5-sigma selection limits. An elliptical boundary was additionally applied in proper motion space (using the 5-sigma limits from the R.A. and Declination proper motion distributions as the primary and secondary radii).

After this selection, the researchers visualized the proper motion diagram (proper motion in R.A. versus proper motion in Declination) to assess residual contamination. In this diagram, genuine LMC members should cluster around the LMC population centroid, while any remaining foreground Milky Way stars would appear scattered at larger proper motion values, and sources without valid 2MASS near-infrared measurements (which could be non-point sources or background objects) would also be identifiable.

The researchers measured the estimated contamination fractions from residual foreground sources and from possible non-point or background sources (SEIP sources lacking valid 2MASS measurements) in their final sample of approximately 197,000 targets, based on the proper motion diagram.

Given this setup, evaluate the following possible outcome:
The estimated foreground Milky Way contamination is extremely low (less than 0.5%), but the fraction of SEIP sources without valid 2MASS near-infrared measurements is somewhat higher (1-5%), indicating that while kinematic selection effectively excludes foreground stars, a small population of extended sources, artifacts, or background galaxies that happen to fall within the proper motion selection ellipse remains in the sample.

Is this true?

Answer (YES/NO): NO